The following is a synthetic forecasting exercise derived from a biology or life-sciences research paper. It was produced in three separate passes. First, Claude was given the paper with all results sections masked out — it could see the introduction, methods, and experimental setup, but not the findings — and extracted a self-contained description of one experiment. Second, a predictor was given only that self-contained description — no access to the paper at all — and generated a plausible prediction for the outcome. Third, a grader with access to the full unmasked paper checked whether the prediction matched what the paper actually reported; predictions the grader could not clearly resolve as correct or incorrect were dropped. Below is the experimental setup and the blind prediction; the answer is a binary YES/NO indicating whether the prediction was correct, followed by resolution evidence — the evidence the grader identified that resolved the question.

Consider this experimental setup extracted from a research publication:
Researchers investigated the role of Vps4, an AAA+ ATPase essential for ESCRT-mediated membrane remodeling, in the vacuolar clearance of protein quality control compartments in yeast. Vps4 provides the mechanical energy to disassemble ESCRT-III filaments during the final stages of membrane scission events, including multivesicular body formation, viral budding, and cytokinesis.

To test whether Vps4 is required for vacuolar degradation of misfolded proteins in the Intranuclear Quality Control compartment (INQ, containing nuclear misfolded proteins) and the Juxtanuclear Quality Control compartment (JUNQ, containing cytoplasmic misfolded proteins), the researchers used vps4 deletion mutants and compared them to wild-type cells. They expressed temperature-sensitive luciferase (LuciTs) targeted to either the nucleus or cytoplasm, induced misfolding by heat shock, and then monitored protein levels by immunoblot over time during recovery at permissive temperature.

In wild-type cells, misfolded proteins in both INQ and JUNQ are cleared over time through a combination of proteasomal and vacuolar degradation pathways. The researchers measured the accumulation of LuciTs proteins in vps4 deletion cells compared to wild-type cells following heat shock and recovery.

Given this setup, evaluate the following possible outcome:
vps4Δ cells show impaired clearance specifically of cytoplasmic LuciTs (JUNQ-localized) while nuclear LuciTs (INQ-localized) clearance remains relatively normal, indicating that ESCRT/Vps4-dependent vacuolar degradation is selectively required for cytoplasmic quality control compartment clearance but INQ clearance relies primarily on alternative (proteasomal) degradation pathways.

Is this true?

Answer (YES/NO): NO